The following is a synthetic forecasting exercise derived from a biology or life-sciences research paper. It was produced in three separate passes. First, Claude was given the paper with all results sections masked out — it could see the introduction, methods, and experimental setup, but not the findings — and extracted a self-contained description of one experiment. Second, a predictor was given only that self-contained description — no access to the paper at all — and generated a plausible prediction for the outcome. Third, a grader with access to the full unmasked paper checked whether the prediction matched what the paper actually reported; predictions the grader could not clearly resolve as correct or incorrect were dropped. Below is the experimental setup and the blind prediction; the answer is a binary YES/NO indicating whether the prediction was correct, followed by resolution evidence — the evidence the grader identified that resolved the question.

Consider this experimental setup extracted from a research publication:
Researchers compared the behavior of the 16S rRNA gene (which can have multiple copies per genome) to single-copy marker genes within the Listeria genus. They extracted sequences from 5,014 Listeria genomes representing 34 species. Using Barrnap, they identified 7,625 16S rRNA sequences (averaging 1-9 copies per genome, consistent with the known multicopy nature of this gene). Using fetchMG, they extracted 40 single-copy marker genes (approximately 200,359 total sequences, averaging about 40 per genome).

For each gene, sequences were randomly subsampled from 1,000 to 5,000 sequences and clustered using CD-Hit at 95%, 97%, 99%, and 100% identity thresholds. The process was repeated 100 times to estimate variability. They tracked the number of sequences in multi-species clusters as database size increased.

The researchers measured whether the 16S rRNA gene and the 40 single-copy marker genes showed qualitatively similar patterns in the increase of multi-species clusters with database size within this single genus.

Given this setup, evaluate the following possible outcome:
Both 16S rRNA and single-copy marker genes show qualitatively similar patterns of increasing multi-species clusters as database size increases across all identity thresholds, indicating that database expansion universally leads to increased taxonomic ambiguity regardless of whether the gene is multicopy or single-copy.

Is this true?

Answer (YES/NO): YES